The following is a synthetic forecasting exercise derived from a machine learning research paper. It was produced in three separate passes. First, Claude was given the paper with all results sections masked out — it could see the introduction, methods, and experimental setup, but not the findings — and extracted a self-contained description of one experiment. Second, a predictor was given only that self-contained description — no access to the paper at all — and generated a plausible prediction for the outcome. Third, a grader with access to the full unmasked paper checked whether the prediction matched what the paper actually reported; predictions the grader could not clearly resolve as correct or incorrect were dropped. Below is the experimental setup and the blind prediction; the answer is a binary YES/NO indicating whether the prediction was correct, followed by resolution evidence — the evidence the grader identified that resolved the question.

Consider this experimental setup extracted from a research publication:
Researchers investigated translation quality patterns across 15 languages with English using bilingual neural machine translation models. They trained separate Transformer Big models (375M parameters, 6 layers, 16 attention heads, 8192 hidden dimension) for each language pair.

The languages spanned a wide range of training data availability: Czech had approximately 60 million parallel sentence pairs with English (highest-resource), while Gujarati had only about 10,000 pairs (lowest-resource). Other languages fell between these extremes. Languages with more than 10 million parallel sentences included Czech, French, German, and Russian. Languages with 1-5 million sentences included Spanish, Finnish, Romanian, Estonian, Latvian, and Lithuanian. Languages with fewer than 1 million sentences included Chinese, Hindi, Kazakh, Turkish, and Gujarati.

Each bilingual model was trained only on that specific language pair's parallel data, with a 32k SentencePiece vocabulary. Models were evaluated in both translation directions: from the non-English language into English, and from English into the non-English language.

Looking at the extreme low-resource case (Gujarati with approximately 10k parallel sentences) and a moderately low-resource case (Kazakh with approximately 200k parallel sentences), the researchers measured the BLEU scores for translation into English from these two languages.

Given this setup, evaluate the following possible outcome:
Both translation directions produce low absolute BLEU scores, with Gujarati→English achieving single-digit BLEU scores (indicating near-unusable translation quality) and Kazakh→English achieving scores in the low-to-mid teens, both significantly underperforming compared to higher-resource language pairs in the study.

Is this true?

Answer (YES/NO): YES